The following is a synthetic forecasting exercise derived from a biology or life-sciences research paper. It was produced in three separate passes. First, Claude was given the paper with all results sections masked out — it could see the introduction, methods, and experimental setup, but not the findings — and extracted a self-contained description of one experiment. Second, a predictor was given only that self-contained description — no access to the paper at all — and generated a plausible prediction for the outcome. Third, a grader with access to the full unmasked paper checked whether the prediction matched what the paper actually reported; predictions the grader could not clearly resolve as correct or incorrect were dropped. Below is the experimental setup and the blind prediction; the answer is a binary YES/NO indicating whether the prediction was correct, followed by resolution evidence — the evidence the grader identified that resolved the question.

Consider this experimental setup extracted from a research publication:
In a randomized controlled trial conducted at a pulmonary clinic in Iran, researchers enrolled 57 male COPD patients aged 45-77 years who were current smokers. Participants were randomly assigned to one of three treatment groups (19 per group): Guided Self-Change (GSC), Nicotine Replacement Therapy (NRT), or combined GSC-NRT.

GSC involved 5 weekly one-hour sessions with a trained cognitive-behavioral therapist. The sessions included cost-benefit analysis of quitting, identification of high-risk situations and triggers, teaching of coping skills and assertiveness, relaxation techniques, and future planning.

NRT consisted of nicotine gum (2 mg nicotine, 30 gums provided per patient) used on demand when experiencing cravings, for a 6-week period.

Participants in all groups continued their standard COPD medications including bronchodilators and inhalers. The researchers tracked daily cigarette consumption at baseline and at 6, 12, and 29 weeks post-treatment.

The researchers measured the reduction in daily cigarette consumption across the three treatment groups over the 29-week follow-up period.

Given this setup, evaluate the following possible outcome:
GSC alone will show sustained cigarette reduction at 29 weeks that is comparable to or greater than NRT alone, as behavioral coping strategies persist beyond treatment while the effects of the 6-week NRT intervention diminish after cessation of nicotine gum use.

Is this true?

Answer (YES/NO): YES